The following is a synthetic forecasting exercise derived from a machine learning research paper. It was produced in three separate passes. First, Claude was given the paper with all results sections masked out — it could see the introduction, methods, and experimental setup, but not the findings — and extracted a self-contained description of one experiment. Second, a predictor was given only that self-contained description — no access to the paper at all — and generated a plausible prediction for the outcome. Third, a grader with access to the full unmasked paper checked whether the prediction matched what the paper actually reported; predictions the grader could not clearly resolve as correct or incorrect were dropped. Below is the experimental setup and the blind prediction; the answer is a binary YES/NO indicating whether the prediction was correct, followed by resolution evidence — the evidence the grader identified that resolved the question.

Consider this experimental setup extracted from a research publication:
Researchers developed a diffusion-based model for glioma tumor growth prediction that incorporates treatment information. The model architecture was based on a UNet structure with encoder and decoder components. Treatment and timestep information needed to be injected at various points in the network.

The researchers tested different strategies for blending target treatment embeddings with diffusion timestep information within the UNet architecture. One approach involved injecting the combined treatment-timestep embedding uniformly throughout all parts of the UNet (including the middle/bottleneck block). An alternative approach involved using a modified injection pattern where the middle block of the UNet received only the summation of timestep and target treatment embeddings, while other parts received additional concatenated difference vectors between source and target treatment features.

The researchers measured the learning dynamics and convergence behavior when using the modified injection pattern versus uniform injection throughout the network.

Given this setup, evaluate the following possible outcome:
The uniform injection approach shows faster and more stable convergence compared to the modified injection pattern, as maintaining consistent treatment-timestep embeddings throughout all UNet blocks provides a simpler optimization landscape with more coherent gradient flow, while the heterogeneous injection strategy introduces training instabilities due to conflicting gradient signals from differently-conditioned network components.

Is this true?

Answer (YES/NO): NO